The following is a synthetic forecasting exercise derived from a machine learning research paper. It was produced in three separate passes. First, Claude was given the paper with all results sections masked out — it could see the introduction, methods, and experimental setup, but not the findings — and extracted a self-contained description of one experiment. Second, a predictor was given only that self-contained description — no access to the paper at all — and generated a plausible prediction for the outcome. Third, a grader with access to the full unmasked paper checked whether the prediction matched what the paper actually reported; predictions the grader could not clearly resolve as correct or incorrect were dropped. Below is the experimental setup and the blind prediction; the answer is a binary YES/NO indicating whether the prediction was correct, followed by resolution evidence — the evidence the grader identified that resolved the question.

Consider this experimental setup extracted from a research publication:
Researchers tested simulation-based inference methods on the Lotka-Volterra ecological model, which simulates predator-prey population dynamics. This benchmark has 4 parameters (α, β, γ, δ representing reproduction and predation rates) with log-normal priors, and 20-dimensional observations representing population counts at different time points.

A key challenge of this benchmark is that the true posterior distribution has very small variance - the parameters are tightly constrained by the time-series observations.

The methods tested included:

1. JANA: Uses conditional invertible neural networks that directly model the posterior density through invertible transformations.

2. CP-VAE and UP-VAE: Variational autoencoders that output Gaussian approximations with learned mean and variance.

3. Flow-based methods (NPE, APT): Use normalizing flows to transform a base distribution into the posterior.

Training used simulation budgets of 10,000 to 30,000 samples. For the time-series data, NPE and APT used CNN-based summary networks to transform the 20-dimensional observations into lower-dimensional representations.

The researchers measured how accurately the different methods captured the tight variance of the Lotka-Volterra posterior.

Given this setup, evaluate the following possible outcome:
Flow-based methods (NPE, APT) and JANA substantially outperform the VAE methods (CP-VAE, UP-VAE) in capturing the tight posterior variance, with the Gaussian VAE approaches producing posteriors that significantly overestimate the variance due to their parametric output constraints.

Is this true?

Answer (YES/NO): NO